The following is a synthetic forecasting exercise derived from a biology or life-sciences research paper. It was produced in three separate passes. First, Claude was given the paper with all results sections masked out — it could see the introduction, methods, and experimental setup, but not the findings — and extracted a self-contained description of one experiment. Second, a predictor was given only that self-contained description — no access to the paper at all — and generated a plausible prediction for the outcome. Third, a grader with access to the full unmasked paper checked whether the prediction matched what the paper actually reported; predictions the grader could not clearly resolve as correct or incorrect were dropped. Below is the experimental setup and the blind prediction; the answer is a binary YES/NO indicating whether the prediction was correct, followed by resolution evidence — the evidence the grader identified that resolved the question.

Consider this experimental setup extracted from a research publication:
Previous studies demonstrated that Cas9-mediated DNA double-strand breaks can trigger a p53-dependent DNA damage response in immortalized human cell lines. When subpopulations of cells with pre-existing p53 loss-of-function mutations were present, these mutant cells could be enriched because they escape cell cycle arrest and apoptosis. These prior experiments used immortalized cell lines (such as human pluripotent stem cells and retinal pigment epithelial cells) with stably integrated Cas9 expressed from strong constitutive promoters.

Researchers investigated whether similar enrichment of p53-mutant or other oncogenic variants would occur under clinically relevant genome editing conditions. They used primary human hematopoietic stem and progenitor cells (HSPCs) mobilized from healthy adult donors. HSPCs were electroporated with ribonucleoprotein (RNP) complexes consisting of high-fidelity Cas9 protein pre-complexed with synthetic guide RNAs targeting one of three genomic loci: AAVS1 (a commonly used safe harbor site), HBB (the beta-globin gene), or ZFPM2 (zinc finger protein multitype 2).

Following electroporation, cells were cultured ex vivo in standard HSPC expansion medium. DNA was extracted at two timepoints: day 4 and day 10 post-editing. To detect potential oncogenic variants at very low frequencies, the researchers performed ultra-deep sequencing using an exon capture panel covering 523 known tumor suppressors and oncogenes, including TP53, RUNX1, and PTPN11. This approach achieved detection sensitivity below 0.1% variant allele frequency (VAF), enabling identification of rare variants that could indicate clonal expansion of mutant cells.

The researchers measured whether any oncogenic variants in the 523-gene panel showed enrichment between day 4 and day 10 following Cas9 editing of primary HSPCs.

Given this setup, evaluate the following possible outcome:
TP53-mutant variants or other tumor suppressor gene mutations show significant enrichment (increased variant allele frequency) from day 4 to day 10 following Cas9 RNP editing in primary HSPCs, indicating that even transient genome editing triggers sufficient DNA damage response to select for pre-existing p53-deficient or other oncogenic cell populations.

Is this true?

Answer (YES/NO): NO